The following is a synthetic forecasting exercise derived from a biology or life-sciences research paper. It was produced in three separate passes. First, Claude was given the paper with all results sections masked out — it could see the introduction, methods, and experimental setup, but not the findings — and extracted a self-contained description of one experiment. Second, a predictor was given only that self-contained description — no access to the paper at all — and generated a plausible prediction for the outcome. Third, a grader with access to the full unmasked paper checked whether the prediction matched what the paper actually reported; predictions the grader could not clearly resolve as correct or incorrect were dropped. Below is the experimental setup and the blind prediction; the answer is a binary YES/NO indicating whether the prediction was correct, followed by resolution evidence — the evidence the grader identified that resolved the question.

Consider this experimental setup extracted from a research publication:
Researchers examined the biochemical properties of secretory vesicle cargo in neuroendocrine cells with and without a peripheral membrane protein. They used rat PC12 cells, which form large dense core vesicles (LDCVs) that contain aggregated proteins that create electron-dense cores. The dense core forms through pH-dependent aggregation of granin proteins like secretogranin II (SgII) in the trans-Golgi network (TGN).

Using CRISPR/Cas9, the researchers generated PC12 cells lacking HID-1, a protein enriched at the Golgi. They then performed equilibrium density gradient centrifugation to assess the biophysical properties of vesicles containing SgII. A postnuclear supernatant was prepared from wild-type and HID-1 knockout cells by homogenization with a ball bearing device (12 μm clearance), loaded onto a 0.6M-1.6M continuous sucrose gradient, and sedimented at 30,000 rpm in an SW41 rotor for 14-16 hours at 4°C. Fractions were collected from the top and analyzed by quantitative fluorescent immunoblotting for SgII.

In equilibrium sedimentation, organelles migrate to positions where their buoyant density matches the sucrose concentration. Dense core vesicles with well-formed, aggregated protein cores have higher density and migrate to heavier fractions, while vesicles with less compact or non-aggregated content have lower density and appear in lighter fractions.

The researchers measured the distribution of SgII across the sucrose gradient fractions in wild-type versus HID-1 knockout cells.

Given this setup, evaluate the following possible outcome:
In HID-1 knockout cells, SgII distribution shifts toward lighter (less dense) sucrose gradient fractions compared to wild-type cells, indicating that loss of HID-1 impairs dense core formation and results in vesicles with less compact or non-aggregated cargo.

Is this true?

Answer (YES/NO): YES